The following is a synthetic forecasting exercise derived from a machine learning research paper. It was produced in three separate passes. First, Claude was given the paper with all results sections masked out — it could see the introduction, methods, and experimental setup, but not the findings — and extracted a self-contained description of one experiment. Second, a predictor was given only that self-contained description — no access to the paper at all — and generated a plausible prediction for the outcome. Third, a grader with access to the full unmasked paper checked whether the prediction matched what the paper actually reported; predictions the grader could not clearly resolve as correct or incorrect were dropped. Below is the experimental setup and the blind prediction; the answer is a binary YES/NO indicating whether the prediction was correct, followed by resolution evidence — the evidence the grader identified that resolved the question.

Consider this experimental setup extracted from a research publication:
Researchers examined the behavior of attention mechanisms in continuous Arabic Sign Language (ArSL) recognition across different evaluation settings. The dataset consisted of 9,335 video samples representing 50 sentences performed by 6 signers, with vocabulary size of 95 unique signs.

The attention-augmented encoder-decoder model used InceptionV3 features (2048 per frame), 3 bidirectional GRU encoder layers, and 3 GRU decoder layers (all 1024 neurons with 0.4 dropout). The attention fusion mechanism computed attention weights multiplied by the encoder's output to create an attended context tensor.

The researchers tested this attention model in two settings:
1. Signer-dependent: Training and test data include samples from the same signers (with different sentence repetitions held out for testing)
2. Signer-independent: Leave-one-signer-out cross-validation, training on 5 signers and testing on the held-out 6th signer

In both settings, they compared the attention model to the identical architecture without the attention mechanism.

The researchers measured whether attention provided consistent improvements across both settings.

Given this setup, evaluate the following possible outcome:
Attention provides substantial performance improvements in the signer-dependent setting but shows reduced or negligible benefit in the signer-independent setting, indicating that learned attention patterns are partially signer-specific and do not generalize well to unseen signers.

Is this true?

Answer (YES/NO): NO